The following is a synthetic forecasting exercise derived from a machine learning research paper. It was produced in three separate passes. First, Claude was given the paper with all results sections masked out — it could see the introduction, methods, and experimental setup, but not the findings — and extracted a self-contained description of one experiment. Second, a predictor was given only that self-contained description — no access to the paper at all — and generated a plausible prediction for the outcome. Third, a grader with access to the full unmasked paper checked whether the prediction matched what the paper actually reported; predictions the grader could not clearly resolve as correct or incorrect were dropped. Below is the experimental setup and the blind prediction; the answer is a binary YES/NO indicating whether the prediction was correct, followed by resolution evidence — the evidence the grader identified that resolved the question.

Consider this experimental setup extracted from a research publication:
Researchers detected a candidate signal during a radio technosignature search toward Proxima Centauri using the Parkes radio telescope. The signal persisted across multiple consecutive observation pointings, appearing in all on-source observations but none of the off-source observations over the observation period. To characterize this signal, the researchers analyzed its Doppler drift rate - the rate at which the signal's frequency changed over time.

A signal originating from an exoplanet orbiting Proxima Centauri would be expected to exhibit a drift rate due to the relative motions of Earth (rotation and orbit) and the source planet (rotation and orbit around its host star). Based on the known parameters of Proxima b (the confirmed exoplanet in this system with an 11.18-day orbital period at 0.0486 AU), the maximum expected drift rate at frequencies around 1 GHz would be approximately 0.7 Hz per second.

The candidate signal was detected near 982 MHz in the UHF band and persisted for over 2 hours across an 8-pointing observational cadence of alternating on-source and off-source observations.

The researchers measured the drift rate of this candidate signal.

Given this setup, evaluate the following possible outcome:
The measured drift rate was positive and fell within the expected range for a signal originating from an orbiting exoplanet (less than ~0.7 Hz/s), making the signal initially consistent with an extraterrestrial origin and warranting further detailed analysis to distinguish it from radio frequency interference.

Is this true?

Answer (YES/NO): YES